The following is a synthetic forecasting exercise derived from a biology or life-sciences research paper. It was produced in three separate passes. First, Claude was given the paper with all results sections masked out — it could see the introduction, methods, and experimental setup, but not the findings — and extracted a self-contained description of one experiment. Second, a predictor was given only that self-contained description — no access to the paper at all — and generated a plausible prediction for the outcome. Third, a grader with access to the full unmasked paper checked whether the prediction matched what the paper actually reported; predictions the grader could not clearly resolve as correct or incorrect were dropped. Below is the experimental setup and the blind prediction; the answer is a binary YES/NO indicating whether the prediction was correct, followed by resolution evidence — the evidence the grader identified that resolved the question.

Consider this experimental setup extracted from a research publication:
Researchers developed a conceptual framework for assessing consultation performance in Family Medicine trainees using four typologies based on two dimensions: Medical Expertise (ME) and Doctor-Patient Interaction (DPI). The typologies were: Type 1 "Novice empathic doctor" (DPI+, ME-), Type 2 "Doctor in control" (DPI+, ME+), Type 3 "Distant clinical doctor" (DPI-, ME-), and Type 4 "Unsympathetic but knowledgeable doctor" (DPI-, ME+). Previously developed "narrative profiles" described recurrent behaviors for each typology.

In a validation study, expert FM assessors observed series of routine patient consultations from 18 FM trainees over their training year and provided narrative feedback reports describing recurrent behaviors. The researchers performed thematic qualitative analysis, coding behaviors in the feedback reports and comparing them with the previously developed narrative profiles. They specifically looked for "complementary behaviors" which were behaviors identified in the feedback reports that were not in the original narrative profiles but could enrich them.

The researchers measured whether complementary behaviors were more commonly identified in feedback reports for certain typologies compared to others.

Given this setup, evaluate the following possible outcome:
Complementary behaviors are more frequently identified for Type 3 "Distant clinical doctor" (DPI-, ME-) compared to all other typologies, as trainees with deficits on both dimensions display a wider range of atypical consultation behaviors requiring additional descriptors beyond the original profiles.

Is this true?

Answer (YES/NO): NO